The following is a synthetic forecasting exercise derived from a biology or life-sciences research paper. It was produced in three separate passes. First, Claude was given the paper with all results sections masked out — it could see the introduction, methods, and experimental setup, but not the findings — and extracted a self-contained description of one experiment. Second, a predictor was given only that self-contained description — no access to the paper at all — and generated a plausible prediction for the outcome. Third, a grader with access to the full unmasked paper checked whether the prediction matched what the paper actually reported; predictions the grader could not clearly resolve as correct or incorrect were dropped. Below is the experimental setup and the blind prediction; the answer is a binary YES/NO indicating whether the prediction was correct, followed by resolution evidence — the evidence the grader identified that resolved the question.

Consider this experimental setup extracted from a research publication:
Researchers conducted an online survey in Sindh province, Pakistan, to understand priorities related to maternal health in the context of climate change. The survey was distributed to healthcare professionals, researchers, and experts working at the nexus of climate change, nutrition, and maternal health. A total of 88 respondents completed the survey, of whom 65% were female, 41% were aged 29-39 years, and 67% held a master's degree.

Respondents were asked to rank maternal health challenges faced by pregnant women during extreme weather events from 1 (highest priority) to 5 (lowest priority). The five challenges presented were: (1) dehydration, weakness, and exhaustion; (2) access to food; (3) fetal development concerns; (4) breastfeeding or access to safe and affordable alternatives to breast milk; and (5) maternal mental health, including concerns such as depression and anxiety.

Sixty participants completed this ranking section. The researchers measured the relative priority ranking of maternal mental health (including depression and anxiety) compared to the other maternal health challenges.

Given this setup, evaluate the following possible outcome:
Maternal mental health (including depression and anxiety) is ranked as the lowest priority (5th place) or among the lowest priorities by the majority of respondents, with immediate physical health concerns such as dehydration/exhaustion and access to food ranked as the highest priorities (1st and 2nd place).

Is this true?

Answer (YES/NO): YES